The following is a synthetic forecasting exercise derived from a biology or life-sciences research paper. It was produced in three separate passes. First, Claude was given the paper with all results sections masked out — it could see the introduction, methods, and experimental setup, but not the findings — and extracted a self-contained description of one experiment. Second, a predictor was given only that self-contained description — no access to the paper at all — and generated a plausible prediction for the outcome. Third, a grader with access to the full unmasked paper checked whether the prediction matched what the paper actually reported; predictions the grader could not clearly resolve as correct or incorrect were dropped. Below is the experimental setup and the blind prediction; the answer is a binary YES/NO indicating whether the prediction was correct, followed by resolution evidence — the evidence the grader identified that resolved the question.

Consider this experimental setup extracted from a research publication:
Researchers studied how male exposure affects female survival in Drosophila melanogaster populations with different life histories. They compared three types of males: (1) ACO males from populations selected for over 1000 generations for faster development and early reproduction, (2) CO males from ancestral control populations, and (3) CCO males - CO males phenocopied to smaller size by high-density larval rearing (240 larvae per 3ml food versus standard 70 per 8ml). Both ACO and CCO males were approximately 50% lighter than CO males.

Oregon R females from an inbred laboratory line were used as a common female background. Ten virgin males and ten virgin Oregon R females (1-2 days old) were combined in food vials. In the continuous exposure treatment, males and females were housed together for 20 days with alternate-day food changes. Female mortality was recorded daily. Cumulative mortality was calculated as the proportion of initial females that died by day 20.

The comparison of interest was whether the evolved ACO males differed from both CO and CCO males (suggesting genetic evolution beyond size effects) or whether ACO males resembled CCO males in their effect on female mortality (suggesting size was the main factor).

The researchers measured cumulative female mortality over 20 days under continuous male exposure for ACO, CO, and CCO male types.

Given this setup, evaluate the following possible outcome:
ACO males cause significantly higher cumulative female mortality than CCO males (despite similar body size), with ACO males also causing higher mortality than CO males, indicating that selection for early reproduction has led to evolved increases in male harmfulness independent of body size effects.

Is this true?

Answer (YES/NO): NO